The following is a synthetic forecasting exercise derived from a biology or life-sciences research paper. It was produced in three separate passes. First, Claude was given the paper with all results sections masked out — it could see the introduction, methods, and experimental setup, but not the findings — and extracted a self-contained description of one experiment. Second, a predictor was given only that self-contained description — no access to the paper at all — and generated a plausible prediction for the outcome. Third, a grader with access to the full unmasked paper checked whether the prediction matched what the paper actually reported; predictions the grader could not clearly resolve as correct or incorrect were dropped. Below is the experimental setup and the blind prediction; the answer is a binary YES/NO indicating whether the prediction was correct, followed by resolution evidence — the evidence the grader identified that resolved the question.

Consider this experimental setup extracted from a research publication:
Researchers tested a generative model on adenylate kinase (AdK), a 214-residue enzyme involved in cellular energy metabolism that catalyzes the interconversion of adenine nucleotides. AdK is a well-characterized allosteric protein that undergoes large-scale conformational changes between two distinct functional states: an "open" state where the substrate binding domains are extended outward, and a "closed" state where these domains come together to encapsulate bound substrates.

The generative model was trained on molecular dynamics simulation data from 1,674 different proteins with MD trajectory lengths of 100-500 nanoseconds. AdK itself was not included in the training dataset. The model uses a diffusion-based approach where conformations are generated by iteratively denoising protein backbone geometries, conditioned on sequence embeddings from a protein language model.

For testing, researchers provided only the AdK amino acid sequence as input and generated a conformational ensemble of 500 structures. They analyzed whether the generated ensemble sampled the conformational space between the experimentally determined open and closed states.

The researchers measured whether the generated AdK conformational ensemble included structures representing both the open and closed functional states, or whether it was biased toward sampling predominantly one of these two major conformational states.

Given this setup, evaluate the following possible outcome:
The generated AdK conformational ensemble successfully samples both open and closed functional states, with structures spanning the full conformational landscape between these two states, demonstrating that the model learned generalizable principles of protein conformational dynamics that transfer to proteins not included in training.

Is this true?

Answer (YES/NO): YES